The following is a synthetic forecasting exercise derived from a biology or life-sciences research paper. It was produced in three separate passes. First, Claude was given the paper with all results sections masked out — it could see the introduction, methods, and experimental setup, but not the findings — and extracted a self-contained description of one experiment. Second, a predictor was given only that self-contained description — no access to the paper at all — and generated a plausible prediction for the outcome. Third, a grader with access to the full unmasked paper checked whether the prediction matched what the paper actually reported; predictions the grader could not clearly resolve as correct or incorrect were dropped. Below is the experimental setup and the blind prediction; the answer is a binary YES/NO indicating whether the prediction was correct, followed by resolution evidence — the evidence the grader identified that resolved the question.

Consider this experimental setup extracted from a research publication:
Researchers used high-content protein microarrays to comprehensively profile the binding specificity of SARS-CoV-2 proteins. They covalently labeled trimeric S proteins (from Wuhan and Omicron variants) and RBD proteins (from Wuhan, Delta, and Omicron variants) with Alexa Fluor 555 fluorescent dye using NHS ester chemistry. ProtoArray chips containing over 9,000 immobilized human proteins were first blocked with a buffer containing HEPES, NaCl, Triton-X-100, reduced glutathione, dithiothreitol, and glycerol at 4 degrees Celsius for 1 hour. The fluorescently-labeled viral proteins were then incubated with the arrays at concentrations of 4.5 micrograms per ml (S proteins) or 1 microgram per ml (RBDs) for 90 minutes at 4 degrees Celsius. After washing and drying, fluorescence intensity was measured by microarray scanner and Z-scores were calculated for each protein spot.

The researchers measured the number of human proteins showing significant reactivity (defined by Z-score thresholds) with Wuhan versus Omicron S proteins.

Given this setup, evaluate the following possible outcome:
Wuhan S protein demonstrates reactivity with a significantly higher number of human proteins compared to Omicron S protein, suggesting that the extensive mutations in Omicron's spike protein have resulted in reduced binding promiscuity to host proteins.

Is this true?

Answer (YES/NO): NO